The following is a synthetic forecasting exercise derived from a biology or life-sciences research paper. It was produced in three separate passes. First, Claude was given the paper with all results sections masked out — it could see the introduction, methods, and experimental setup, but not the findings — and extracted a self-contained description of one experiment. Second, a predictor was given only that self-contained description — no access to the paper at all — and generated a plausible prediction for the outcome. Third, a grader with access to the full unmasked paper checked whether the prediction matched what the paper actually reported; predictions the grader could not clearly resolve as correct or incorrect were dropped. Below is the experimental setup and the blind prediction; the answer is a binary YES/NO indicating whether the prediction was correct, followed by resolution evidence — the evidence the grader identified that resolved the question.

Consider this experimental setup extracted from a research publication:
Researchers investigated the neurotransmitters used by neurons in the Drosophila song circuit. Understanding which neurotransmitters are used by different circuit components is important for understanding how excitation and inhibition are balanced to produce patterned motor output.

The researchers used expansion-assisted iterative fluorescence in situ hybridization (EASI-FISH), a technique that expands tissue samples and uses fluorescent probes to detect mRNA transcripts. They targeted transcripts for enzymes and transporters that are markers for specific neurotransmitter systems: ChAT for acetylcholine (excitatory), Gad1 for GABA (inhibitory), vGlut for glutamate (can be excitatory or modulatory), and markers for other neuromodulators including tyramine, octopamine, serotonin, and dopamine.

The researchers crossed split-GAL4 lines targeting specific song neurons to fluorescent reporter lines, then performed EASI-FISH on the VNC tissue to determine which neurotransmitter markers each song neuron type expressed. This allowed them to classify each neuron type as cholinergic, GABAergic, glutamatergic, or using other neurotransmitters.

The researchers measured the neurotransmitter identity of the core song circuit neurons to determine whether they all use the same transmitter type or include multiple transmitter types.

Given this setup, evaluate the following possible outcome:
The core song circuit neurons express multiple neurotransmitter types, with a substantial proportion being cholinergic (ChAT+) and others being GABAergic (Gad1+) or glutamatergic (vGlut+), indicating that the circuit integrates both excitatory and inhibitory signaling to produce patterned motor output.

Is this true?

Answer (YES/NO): YES